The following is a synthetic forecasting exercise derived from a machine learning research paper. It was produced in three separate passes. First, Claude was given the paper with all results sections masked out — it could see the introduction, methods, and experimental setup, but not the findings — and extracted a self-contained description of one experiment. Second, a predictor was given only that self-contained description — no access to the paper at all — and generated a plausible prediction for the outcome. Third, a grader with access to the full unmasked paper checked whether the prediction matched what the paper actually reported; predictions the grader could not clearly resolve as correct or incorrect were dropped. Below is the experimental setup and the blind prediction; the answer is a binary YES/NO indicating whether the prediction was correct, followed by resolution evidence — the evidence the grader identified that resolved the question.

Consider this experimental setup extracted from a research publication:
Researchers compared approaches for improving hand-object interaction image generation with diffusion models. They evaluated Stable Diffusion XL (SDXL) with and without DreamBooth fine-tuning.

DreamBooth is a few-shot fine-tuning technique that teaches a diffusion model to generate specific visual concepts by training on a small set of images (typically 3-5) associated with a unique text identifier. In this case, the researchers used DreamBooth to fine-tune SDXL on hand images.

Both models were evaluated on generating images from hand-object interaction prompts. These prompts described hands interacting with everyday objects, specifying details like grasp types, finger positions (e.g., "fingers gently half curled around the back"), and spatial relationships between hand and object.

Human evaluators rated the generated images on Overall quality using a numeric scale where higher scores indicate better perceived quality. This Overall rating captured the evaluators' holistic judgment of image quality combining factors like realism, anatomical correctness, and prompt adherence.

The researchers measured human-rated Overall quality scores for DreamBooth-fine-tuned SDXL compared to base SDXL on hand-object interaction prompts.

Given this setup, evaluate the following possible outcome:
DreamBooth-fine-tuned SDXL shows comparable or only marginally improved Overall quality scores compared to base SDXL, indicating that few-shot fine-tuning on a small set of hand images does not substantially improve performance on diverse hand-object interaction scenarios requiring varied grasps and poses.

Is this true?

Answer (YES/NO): YES